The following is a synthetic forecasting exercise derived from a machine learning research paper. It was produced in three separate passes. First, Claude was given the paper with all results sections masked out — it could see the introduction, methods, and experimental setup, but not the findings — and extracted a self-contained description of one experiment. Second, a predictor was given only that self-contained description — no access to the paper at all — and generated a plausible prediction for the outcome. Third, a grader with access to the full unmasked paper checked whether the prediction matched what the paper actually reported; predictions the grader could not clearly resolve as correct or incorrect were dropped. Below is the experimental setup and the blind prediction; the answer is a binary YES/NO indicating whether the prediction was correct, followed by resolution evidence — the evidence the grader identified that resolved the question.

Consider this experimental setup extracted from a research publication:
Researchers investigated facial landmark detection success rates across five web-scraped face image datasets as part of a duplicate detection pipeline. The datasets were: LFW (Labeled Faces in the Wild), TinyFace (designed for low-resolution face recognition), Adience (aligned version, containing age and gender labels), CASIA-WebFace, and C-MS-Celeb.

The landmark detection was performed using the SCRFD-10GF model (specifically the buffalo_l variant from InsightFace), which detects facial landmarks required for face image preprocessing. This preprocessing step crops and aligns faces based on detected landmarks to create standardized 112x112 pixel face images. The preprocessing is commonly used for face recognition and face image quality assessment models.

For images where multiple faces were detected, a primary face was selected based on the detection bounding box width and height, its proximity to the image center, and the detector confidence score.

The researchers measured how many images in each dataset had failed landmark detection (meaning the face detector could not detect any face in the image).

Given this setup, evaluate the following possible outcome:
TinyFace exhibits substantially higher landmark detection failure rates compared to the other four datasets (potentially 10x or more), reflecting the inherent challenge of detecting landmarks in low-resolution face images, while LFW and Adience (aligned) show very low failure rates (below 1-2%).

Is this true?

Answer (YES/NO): YES